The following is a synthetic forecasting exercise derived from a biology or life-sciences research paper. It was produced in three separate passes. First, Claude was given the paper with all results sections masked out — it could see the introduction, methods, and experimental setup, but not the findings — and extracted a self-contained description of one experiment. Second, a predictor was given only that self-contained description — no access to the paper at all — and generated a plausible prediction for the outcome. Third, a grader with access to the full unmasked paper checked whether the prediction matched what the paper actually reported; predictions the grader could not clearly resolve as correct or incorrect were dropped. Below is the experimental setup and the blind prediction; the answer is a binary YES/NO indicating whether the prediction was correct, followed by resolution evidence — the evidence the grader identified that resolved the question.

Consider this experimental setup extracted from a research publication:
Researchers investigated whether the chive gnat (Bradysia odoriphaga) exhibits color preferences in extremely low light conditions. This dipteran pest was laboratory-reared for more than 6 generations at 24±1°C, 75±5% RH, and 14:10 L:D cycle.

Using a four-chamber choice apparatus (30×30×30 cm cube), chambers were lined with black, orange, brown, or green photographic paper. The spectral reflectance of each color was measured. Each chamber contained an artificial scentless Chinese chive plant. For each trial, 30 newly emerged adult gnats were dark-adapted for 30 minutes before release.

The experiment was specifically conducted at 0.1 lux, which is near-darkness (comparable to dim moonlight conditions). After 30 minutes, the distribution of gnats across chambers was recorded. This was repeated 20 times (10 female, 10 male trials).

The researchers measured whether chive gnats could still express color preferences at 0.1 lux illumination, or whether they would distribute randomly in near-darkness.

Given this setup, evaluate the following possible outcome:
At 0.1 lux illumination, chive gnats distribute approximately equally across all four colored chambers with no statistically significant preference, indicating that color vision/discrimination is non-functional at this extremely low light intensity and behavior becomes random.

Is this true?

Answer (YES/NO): NO